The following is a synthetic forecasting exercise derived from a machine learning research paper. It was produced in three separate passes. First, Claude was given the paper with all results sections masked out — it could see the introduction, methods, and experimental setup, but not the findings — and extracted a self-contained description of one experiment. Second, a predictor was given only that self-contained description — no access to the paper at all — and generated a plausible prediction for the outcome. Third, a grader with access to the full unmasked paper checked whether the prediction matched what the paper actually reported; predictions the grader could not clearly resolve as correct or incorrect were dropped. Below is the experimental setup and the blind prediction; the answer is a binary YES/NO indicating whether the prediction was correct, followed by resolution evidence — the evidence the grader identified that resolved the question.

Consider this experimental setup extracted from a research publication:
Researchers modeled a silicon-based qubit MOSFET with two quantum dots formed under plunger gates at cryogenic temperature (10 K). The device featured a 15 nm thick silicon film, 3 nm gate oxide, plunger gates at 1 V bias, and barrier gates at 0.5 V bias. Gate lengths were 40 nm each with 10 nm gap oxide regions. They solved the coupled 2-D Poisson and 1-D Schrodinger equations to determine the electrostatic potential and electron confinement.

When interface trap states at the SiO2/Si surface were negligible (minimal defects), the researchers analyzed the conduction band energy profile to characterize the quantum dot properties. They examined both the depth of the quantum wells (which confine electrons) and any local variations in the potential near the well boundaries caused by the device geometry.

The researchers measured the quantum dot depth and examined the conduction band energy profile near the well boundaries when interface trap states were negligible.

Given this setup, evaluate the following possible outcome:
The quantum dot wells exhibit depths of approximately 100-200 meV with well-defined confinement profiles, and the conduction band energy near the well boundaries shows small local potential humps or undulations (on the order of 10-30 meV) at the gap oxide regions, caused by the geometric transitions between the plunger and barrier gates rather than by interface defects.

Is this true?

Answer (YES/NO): NO